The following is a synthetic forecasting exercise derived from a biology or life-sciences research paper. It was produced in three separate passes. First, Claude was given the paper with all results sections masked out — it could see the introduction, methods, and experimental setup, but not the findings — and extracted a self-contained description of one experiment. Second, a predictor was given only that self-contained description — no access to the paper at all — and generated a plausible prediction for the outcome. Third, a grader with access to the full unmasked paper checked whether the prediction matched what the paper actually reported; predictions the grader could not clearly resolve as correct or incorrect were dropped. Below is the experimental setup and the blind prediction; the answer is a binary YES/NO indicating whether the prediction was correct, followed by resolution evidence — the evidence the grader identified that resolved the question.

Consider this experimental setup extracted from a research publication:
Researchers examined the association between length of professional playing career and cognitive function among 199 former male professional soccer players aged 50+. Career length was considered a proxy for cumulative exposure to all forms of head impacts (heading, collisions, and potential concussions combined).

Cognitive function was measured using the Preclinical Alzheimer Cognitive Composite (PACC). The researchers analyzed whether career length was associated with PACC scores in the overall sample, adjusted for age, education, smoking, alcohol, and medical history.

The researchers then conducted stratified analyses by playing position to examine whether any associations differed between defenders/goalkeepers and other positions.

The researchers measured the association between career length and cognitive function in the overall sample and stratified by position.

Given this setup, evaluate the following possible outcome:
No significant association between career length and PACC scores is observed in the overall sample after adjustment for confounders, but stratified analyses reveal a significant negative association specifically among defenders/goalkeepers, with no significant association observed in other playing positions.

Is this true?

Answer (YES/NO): YES